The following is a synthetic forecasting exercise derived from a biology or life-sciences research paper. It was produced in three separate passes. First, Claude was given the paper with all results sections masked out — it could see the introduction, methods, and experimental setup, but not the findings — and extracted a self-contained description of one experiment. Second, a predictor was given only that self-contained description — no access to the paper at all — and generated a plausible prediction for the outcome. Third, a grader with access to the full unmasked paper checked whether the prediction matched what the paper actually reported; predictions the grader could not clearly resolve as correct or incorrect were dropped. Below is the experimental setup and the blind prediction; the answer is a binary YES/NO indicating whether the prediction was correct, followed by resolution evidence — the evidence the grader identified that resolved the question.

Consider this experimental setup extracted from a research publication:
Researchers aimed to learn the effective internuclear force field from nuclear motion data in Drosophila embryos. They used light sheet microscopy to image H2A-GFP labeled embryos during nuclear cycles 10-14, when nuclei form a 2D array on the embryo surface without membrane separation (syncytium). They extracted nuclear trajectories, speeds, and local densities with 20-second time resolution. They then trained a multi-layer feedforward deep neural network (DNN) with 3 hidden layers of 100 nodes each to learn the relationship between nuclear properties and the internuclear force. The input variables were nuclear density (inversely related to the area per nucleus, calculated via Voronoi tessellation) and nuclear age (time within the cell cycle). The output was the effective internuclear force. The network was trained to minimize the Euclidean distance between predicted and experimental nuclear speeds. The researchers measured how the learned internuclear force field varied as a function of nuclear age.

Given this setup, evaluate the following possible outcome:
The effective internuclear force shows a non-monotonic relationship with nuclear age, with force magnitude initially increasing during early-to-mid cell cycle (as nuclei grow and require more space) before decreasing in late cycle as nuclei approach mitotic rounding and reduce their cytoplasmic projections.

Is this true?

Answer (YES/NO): NO